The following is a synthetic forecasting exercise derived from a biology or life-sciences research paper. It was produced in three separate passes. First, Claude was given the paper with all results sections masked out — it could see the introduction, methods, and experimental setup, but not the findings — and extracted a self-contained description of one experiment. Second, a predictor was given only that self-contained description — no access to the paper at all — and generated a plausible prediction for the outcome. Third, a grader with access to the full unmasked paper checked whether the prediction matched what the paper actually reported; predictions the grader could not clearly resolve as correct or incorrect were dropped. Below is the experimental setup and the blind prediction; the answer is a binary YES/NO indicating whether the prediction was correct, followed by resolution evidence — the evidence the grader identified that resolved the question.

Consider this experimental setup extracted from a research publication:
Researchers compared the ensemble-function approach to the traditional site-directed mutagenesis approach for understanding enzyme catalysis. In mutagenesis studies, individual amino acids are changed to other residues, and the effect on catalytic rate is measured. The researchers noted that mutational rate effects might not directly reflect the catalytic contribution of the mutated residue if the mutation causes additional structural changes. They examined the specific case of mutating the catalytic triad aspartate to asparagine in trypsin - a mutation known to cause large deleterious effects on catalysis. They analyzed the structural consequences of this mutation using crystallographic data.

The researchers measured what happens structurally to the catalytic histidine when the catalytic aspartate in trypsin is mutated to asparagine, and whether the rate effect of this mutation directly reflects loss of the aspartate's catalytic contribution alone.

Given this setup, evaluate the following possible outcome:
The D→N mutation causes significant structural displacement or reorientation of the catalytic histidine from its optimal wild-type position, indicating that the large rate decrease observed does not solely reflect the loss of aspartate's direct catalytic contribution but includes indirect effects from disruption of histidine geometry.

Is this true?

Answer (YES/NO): YES